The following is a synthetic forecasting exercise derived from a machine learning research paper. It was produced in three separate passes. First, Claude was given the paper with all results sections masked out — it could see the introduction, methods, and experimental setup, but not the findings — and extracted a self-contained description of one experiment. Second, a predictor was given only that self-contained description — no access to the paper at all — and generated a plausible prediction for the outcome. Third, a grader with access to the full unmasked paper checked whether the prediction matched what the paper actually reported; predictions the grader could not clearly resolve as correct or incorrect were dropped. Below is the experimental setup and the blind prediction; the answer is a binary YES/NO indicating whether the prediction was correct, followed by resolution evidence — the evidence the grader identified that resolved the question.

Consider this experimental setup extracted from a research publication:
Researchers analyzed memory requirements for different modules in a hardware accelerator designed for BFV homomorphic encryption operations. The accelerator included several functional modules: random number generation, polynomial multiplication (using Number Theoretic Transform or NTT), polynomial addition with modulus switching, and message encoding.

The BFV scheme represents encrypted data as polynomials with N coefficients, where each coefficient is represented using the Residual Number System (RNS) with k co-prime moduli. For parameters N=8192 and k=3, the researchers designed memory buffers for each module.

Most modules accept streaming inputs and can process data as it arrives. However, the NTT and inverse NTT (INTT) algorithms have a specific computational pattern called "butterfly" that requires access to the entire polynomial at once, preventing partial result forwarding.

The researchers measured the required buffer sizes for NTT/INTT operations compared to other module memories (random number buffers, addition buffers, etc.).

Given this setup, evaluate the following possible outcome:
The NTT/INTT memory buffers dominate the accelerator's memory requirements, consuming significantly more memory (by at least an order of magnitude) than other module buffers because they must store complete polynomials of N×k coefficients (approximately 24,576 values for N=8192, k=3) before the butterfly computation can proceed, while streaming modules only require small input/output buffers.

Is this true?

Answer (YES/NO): YES